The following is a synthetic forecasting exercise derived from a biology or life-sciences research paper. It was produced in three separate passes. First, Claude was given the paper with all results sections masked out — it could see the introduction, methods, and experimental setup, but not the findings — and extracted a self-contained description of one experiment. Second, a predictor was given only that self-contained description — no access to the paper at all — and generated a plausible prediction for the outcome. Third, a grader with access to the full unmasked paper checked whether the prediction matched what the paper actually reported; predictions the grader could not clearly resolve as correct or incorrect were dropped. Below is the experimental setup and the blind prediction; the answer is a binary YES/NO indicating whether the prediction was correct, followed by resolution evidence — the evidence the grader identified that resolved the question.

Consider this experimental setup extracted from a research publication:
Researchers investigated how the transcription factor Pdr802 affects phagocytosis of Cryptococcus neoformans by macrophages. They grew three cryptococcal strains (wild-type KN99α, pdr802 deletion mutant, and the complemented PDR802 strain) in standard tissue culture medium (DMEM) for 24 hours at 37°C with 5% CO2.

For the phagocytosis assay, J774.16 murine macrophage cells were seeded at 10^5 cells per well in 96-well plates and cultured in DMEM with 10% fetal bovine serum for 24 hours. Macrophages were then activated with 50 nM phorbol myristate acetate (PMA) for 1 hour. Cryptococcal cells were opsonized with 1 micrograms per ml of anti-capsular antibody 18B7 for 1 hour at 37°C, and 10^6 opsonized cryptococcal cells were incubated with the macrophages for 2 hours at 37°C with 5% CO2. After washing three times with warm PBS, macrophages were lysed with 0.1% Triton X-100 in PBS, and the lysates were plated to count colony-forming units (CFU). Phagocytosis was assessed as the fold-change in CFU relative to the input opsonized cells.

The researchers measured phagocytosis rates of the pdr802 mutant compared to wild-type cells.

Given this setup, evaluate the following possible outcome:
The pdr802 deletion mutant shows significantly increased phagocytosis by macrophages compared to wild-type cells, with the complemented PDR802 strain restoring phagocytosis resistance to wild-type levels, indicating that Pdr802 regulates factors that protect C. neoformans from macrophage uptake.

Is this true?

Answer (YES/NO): NO